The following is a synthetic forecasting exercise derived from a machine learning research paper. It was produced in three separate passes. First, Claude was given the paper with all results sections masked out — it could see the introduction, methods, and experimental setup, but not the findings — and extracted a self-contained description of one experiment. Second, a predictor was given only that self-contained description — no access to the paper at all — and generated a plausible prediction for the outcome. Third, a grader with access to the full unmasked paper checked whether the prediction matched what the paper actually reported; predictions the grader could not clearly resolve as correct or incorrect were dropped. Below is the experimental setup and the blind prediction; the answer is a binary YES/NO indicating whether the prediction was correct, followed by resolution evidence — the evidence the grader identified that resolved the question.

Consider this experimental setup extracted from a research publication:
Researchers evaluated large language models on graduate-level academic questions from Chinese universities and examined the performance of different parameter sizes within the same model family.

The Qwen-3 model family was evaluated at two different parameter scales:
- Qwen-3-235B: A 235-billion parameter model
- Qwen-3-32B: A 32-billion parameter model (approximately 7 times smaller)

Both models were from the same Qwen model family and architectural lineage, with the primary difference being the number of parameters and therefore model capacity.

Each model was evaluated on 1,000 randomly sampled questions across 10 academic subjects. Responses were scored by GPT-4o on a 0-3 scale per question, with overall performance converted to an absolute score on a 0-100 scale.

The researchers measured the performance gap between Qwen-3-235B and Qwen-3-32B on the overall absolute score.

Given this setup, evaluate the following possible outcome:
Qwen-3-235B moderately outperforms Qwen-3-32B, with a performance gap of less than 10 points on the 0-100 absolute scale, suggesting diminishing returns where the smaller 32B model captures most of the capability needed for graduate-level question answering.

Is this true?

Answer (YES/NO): YES